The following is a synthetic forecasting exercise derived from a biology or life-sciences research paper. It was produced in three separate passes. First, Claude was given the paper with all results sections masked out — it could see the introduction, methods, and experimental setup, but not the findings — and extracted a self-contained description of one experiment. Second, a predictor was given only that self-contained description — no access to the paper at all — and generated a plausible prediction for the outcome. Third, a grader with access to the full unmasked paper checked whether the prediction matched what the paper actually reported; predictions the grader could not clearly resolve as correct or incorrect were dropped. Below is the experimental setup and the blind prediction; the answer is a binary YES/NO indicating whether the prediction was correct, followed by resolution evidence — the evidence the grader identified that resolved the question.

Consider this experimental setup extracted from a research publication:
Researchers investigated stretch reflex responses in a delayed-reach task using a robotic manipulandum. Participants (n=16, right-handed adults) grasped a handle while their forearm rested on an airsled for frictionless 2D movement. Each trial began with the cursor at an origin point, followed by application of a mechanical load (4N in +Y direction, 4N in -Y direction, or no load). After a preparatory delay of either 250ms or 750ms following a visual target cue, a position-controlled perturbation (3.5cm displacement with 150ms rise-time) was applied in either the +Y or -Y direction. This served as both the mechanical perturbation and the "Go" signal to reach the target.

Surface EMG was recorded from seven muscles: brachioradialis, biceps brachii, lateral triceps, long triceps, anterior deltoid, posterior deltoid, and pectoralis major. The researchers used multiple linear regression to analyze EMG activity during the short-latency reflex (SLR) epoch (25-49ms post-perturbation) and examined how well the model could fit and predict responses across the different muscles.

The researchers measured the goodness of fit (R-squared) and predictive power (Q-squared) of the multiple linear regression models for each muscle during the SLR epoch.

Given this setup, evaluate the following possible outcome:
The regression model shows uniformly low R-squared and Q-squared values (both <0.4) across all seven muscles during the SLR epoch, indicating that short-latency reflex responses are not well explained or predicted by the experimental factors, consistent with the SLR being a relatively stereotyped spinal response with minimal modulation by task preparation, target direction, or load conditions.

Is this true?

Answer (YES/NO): NO